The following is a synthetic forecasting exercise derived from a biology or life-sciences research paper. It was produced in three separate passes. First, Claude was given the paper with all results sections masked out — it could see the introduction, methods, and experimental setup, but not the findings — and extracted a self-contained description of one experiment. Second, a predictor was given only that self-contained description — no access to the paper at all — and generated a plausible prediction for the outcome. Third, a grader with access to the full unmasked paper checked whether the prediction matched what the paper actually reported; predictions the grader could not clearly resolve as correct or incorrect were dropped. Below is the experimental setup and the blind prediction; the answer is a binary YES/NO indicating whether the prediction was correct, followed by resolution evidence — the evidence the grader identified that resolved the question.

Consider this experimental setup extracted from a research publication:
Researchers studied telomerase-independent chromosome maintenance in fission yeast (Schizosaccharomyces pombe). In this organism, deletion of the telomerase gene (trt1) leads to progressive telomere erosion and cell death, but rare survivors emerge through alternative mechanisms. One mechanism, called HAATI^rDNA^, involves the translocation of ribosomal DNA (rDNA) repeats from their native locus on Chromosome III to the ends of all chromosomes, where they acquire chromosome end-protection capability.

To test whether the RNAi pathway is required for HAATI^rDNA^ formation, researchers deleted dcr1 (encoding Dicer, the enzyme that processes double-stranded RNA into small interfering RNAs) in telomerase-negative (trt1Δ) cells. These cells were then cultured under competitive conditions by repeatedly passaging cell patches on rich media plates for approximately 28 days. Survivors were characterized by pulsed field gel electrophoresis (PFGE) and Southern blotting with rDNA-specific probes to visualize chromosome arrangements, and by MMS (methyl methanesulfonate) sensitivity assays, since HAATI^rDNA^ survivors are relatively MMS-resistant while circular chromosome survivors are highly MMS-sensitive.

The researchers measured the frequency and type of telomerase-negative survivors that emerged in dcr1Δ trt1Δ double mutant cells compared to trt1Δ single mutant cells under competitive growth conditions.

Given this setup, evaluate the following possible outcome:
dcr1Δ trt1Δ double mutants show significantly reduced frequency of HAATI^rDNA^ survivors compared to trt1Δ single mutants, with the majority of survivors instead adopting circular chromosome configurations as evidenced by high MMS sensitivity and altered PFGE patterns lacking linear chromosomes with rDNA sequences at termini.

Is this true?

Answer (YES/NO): NO